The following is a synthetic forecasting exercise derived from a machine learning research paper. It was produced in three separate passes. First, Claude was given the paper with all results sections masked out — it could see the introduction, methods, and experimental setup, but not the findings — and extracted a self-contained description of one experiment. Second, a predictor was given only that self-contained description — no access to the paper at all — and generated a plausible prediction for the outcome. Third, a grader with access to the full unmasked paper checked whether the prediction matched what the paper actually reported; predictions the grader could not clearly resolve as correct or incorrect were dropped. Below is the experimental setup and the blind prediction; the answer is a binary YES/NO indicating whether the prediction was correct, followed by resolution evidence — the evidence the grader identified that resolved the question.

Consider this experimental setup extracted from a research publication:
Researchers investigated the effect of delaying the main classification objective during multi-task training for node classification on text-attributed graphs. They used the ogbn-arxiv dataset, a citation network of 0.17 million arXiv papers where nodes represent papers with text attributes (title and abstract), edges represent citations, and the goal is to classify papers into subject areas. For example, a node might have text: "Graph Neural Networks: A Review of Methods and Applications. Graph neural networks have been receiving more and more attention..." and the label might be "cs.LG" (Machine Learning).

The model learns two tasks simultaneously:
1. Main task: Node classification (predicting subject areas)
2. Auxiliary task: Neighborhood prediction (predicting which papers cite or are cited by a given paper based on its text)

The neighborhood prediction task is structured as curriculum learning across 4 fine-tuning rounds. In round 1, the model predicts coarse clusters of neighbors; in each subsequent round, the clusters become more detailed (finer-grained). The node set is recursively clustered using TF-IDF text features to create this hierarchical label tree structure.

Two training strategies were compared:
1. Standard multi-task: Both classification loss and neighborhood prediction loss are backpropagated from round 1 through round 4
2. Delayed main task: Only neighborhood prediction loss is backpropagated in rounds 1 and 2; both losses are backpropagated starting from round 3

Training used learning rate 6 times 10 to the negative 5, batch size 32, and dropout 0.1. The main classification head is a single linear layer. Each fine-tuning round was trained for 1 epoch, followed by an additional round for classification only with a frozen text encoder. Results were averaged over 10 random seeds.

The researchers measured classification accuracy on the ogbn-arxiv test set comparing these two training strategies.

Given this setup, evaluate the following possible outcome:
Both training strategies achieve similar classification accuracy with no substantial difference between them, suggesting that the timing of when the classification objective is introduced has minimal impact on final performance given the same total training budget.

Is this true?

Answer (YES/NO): NO